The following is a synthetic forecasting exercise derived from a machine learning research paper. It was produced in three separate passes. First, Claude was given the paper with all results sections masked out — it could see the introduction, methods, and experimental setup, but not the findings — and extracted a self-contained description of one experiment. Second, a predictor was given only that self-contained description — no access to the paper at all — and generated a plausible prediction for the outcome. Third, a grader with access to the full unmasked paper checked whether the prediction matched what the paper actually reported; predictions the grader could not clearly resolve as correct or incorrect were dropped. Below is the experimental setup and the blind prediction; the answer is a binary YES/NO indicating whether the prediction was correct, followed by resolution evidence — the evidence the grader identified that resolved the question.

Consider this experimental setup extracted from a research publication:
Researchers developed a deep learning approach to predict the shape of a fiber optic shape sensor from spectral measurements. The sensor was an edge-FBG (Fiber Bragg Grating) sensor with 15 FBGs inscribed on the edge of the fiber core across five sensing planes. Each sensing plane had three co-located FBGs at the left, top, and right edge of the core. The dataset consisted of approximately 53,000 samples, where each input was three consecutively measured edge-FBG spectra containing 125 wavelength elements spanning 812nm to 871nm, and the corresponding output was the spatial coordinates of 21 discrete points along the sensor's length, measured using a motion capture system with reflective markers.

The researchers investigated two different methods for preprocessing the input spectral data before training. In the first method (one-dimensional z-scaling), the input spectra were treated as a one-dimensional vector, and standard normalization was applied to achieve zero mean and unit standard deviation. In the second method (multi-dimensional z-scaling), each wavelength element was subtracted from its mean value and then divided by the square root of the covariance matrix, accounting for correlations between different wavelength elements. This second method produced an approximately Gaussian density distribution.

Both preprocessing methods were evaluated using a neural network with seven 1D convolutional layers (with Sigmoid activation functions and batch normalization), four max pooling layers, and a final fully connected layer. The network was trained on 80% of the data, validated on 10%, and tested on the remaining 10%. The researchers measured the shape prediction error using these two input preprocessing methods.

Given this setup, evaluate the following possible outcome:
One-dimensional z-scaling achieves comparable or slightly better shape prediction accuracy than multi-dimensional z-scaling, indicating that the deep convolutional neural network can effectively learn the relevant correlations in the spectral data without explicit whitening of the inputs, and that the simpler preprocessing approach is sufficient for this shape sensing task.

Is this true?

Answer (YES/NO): NO